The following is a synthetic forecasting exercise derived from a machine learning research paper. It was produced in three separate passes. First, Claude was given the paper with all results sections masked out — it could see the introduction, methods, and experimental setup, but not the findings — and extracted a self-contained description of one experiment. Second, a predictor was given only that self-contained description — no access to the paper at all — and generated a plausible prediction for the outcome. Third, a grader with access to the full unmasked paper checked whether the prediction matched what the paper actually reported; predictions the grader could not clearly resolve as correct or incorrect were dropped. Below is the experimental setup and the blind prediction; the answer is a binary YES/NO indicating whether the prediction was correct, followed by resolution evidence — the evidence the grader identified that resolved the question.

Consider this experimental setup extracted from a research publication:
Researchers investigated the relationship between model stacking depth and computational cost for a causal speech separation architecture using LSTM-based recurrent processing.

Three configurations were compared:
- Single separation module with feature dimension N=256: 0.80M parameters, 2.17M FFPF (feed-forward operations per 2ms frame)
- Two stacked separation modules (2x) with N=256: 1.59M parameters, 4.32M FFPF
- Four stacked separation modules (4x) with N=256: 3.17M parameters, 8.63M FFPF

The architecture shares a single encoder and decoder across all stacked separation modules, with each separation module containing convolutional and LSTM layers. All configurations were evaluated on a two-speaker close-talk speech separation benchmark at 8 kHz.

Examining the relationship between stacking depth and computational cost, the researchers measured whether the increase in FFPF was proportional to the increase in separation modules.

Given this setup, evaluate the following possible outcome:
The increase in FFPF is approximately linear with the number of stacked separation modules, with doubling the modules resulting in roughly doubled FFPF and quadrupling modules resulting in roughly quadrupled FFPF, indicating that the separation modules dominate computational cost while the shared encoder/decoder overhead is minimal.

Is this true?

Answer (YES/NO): YES